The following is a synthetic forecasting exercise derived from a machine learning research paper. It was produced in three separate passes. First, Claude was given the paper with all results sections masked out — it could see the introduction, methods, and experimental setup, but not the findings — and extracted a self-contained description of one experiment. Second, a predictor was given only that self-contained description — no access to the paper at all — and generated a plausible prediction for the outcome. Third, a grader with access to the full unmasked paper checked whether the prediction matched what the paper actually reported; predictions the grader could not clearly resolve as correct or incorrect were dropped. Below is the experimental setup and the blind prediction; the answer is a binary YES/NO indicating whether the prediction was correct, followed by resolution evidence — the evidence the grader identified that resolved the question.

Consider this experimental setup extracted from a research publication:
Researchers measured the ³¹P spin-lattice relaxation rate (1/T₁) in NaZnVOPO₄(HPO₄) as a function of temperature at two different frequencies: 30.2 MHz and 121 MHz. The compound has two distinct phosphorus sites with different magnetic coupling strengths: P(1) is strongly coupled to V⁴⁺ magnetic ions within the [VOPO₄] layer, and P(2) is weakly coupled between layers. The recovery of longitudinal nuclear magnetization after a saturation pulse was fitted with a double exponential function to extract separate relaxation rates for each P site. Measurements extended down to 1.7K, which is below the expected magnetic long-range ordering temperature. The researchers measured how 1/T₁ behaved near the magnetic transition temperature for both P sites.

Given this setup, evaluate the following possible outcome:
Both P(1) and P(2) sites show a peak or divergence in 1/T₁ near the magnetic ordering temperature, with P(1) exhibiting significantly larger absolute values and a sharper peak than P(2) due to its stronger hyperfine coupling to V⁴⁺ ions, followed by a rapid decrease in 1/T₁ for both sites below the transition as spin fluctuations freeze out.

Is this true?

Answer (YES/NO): YES